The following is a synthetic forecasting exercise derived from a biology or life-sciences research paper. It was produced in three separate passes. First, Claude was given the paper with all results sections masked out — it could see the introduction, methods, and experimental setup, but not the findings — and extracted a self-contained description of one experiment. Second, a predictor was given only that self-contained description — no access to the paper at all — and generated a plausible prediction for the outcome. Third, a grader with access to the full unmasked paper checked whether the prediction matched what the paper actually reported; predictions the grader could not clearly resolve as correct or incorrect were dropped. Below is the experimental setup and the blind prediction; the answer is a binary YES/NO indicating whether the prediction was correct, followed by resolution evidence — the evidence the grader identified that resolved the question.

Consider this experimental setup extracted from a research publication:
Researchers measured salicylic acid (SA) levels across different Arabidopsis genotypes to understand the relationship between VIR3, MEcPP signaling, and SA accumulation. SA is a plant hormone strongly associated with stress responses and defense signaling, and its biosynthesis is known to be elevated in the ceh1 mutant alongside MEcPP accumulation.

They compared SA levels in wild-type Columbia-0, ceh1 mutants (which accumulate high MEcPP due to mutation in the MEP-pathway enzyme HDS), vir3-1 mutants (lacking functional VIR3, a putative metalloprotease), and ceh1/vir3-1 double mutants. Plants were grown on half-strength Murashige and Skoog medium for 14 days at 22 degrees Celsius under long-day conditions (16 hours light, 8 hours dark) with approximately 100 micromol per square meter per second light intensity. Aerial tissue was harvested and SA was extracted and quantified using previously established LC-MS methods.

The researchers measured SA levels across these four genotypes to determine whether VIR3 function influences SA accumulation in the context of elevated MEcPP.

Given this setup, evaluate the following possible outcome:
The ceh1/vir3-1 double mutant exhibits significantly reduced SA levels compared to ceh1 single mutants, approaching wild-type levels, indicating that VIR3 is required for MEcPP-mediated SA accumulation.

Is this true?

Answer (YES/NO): NO